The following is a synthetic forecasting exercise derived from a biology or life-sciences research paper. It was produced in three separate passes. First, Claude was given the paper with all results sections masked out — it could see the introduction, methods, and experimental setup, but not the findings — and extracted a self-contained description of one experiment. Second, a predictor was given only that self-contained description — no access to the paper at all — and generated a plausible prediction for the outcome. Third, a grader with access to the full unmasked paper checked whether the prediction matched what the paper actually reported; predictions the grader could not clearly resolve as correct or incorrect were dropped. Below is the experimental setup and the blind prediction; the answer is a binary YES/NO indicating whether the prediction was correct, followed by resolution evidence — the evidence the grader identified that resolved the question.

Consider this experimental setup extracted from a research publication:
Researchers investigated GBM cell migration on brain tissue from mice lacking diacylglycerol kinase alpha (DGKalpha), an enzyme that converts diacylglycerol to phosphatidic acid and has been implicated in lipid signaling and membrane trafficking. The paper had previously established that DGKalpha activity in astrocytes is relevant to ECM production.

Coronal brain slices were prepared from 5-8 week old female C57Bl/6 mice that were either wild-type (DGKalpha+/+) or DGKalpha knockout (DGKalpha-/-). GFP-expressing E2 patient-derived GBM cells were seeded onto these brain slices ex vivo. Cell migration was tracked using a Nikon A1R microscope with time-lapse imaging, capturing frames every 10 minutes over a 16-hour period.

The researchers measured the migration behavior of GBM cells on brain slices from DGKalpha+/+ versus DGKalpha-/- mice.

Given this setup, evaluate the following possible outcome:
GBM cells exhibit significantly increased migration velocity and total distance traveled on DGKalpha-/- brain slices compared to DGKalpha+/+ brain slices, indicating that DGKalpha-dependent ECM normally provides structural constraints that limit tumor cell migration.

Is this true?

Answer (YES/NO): NO